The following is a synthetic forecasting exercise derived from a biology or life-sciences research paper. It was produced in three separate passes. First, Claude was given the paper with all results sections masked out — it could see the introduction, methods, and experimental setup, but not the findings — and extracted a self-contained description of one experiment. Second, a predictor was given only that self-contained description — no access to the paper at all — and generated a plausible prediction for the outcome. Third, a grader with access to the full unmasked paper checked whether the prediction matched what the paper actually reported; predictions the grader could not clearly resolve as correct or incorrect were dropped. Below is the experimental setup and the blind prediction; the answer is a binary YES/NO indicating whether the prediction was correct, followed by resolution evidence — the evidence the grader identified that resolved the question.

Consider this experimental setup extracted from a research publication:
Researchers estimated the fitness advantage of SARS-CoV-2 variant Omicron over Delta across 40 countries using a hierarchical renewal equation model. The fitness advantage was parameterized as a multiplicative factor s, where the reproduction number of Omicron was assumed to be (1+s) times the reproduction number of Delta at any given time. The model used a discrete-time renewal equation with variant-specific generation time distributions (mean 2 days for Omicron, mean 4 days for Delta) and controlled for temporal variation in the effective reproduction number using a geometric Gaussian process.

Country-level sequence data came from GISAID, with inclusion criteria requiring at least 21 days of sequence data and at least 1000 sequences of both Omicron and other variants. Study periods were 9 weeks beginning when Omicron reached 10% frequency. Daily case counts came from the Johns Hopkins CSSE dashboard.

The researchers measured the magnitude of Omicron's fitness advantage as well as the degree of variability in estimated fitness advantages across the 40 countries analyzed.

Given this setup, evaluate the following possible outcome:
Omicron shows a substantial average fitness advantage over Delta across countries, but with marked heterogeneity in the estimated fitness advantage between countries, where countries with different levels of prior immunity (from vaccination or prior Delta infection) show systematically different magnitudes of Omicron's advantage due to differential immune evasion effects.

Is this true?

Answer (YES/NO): NO